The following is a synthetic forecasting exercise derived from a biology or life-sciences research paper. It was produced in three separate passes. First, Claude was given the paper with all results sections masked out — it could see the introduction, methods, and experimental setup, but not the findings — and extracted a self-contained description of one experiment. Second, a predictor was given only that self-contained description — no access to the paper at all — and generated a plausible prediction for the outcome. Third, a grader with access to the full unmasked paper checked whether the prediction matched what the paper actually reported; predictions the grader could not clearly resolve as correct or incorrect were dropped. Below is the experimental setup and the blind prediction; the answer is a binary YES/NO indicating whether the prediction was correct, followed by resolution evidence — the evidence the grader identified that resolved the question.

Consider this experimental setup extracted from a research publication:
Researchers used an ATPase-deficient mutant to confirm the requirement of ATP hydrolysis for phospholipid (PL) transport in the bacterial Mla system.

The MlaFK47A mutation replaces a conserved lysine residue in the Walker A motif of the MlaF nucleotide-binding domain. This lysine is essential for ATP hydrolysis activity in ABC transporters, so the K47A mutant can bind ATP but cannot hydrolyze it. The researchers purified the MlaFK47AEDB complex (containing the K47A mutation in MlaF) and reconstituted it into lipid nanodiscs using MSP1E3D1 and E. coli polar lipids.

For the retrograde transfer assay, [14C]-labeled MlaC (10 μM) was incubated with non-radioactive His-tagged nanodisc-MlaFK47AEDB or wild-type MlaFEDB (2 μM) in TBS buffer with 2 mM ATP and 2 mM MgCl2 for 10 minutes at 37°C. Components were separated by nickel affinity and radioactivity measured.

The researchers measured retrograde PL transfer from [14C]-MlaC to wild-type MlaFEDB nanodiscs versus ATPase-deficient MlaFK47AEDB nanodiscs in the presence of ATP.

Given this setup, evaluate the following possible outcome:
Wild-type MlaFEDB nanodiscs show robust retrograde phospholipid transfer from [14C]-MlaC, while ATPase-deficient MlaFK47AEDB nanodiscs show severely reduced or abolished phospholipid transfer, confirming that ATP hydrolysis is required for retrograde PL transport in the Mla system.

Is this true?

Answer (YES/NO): NO